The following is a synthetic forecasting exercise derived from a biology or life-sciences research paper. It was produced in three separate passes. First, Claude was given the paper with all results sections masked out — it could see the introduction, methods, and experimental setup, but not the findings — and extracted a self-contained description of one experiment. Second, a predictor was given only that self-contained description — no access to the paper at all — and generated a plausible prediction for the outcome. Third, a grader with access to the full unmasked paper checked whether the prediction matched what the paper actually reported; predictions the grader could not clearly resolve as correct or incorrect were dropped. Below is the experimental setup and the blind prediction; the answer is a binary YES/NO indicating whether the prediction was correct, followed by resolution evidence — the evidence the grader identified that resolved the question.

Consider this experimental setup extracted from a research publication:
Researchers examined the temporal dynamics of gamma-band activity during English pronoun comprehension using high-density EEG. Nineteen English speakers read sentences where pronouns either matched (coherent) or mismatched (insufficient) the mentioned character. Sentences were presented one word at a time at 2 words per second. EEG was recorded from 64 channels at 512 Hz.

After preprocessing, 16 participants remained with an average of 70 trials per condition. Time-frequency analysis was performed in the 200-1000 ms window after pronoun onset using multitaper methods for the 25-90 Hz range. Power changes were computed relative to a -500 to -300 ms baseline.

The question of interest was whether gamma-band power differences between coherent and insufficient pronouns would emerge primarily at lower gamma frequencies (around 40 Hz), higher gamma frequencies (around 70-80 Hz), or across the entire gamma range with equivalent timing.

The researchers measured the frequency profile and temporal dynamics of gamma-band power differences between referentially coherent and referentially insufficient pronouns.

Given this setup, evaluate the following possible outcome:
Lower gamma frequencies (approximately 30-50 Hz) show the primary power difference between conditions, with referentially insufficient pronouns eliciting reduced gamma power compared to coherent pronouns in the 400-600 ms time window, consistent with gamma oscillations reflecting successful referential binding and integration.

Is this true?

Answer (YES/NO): NO